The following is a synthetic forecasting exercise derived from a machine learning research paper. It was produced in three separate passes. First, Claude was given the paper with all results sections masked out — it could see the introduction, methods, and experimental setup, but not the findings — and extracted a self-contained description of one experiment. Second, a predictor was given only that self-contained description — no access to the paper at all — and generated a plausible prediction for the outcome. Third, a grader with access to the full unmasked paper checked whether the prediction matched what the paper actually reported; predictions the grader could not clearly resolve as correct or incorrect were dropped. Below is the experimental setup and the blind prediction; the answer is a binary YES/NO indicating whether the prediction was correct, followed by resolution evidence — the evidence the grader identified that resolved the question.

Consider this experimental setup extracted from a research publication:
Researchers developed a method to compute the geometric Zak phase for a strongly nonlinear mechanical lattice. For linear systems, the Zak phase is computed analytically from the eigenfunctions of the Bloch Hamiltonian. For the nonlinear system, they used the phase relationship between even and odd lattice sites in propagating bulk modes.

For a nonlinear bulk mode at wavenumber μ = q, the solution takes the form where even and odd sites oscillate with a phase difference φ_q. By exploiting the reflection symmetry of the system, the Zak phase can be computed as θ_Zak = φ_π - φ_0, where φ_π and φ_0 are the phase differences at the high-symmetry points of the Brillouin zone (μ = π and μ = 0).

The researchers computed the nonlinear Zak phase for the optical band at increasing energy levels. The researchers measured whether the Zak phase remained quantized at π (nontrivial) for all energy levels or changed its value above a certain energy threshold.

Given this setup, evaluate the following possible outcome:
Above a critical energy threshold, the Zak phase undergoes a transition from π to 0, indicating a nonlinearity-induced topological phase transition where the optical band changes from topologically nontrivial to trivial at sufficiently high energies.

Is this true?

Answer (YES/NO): YES